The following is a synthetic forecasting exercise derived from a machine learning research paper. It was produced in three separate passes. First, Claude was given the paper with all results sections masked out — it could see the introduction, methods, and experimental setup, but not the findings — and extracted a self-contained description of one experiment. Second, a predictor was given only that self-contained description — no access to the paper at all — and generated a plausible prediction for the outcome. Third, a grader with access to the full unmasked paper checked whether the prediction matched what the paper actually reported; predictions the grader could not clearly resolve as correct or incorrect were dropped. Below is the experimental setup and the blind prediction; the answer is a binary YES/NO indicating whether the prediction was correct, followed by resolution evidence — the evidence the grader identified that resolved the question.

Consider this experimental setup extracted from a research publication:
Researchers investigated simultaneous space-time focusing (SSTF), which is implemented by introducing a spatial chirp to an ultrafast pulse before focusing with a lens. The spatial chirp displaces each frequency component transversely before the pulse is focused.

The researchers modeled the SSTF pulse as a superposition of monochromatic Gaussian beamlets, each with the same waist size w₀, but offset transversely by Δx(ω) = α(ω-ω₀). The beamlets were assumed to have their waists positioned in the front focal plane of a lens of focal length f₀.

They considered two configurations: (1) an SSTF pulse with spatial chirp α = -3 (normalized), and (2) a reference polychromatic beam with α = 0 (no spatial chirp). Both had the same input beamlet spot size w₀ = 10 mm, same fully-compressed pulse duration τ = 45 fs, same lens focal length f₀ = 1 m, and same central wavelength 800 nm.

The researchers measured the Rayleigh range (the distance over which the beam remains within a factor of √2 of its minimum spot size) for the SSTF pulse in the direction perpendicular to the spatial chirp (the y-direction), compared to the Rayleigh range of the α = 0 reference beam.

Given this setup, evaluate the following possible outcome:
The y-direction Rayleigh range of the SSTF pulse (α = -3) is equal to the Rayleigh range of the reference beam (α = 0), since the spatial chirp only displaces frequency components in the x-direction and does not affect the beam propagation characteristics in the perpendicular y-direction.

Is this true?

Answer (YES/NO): YES